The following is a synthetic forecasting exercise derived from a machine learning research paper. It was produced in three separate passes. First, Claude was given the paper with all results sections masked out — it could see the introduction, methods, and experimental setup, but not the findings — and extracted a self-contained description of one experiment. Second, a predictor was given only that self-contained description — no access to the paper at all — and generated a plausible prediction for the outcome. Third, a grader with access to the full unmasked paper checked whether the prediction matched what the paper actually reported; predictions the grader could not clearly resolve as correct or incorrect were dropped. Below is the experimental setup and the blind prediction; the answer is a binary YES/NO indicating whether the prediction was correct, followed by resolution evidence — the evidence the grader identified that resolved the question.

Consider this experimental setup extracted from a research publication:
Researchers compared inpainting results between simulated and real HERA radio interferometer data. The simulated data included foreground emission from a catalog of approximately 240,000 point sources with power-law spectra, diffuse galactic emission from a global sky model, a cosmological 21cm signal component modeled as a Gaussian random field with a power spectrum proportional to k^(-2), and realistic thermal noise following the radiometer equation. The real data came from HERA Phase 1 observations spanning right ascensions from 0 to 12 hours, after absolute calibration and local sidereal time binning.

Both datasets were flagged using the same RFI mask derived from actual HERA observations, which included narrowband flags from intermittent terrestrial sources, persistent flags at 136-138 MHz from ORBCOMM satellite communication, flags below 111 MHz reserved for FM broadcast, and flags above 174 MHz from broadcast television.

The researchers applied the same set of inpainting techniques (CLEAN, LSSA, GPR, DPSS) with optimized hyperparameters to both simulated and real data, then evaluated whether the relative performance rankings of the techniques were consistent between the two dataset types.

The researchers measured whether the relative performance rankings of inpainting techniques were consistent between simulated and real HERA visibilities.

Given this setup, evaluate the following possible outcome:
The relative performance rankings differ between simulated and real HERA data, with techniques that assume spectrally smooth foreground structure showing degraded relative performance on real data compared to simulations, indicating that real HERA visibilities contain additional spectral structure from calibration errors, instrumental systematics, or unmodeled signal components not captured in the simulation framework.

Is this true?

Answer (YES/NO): NO